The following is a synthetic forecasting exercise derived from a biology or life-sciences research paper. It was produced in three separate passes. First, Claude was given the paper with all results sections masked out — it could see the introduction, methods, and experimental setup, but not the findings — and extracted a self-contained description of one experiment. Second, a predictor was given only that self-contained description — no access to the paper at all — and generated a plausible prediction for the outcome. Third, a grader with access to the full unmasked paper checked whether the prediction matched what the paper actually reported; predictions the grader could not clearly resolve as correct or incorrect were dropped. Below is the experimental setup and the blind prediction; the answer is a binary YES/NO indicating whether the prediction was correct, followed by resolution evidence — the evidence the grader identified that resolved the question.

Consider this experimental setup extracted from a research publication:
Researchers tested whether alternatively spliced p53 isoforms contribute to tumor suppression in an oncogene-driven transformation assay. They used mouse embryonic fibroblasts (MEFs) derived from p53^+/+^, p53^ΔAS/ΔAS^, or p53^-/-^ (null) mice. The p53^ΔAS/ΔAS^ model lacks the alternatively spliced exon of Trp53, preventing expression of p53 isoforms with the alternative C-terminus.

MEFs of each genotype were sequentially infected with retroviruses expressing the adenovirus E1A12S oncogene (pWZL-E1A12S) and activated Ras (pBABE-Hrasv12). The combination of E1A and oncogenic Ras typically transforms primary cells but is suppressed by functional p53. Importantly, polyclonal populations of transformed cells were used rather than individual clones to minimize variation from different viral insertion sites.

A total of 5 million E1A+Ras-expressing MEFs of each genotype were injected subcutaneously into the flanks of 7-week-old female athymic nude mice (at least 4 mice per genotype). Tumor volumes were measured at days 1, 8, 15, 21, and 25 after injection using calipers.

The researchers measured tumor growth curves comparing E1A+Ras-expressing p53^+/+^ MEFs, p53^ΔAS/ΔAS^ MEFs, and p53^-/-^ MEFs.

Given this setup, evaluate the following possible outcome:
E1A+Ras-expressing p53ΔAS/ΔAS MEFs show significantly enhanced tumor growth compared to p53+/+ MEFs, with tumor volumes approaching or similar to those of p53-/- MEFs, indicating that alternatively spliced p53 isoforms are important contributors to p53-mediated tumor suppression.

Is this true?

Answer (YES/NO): NO